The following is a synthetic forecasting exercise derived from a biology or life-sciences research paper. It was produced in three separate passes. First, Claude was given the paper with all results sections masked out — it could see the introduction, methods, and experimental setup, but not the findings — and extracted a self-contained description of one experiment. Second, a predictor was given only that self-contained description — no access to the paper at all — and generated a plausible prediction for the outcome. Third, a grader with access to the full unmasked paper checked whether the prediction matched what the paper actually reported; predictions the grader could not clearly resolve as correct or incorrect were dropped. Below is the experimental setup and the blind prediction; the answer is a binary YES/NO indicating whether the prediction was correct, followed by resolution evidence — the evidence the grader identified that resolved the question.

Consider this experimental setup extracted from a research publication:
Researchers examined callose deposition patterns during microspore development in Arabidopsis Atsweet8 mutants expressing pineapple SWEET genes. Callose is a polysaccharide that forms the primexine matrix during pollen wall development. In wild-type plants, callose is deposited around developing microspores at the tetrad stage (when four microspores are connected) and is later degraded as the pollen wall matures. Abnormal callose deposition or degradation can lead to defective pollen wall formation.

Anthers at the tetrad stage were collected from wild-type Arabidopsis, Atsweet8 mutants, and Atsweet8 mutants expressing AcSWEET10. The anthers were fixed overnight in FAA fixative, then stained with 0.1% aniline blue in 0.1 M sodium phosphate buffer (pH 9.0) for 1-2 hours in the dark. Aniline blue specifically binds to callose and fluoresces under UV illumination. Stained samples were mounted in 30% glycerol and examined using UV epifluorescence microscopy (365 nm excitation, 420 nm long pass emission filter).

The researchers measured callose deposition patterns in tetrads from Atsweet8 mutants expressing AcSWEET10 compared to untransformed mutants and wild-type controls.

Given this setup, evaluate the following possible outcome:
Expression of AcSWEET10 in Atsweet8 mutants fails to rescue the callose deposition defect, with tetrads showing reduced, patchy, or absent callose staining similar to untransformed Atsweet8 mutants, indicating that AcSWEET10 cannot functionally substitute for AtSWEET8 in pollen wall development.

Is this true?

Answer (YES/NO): NO